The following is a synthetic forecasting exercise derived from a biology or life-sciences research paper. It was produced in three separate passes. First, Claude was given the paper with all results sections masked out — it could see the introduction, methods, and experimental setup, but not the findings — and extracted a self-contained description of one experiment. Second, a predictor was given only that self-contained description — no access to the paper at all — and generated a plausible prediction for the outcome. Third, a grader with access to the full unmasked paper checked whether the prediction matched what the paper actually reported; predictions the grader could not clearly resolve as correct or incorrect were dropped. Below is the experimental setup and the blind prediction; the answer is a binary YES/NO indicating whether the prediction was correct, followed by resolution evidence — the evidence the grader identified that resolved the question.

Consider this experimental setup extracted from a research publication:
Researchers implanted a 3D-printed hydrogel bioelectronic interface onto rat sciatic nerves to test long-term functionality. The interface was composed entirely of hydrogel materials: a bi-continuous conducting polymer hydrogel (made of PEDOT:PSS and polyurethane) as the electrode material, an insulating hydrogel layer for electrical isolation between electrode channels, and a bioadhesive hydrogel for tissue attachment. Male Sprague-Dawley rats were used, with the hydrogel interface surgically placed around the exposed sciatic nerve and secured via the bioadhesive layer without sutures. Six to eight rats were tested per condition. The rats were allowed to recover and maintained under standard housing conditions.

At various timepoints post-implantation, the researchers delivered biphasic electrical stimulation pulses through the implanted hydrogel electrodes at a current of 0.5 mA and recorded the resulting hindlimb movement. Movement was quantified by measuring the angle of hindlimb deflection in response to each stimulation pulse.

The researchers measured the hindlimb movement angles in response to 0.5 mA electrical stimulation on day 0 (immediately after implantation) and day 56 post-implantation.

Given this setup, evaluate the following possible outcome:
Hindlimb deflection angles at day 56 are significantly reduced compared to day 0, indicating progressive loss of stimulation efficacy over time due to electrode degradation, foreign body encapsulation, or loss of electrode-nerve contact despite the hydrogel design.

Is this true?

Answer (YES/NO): NO